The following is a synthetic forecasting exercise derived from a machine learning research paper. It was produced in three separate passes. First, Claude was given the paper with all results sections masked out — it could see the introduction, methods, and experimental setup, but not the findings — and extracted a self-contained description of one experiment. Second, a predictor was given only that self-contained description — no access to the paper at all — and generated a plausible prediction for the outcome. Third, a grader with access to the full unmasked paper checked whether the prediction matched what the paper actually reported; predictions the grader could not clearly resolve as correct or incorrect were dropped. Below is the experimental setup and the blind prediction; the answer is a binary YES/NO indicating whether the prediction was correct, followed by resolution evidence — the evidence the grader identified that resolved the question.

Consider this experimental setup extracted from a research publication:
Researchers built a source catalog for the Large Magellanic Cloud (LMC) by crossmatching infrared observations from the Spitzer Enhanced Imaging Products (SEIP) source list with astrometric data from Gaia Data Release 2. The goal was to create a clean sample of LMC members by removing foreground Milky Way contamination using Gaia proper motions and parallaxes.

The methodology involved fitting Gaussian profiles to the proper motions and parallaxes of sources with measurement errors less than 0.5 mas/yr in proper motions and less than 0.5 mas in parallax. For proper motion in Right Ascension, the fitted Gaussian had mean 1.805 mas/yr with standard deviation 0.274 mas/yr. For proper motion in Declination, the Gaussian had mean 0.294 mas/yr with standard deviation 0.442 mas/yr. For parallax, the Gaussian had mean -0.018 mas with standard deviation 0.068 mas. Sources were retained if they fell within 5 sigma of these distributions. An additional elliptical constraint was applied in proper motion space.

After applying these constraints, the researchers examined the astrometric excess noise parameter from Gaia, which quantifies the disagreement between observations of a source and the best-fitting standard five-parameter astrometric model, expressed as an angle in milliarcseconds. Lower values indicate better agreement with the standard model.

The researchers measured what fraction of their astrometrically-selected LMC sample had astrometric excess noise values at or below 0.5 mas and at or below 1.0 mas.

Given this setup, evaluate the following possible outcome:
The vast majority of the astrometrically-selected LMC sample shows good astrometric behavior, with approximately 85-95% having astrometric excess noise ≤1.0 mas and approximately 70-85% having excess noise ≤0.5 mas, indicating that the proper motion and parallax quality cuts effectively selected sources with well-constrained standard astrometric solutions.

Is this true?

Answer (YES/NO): NO